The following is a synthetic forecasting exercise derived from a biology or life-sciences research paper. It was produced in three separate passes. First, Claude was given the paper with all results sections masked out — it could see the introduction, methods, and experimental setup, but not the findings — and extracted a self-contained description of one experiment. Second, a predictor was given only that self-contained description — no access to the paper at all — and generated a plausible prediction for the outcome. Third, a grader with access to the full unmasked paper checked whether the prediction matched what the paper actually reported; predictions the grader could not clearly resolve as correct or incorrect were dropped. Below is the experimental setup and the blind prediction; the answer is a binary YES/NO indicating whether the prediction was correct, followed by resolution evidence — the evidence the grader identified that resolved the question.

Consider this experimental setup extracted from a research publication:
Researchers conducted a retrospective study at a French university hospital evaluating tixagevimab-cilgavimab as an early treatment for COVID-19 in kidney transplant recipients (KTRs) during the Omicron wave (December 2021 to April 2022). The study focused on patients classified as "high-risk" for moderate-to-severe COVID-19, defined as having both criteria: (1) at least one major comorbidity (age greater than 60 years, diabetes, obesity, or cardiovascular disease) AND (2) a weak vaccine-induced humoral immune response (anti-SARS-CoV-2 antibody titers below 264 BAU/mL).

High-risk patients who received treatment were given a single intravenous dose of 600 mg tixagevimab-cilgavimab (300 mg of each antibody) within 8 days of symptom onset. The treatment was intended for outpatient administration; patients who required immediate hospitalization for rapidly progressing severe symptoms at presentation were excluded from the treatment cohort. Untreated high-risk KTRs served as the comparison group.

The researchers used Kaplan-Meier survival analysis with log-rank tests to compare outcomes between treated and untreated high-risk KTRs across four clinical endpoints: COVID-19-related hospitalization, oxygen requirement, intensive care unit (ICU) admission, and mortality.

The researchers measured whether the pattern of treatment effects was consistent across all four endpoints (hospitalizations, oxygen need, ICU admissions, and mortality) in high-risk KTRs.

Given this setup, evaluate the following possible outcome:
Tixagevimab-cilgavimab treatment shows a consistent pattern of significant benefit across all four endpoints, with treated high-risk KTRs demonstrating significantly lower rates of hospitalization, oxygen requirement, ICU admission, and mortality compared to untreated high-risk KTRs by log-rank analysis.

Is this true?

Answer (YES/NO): NO